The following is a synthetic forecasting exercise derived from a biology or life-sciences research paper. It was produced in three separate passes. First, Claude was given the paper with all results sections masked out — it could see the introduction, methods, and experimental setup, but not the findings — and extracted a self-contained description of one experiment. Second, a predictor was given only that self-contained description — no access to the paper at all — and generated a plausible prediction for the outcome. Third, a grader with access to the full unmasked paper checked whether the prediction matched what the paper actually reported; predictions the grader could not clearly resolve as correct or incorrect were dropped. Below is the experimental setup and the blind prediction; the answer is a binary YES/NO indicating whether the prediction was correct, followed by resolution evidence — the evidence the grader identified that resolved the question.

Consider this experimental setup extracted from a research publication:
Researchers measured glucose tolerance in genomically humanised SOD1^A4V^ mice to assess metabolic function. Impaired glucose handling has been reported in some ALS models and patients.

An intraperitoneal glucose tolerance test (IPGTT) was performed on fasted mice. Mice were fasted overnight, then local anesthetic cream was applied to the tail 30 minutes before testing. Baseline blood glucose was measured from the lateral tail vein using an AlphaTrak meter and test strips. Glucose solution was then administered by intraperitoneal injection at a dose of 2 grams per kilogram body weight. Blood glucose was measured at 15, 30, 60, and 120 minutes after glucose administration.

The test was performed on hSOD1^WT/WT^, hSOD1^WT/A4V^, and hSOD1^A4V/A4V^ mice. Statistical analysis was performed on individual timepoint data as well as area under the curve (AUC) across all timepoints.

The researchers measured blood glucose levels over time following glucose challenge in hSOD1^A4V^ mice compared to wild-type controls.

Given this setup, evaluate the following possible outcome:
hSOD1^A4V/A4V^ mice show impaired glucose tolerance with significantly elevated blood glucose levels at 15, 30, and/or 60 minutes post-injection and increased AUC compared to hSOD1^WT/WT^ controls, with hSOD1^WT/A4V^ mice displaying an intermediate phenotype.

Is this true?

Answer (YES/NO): NO